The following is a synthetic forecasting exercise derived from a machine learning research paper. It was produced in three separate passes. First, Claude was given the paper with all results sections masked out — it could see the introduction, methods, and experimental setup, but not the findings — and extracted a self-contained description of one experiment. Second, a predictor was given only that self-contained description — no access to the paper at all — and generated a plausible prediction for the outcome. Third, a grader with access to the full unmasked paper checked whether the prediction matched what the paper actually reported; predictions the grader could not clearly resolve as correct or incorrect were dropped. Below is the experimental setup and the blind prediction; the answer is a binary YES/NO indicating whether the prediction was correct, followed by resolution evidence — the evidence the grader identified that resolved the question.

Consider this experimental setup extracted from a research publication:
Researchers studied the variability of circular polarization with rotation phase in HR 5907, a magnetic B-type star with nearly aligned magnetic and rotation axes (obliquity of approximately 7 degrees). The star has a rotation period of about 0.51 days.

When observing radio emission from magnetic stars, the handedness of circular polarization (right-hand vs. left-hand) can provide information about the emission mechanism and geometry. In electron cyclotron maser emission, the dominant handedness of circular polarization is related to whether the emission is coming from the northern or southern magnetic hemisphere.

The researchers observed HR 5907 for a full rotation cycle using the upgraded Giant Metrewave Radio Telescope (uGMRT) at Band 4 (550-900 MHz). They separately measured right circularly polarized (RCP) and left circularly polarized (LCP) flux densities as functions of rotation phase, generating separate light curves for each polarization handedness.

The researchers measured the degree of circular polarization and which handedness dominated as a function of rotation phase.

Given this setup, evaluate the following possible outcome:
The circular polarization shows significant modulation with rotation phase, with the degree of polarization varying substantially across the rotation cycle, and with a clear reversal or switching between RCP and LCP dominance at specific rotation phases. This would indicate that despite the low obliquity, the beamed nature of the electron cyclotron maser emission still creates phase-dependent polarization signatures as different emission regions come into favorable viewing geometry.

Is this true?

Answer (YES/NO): NO